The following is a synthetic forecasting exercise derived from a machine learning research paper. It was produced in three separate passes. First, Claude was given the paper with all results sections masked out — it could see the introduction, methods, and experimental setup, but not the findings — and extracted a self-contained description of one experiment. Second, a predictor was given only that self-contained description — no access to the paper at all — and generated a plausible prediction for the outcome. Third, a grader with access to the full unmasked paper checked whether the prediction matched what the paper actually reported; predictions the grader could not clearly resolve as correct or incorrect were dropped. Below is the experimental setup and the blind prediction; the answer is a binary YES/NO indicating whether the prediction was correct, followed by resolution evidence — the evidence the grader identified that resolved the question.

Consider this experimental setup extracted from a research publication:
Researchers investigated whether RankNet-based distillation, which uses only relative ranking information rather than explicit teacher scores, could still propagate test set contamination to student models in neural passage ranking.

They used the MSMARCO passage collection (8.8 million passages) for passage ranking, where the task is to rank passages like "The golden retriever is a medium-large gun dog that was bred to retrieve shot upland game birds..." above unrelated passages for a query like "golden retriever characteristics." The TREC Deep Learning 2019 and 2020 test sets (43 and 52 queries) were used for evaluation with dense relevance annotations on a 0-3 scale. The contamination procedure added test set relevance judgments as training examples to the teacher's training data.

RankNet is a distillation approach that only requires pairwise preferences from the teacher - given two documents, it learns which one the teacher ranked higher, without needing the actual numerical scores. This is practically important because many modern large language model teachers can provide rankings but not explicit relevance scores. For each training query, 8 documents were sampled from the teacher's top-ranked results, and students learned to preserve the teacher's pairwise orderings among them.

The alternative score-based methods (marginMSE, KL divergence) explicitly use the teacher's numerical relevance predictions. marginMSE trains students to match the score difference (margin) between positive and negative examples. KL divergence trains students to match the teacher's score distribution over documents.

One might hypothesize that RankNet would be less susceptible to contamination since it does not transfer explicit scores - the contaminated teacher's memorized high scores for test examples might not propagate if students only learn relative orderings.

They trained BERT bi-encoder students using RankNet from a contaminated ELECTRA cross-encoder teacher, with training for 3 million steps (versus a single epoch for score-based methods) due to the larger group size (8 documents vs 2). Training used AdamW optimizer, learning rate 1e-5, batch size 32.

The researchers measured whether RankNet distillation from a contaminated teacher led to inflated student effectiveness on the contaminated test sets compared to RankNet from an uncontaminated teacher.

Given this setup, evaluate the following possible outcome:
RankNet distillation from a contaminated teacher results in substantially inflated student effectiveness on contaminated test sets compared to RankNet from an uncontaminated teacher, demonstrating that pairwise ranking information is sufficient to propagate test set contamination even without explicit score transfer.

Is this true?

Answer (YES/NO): YES